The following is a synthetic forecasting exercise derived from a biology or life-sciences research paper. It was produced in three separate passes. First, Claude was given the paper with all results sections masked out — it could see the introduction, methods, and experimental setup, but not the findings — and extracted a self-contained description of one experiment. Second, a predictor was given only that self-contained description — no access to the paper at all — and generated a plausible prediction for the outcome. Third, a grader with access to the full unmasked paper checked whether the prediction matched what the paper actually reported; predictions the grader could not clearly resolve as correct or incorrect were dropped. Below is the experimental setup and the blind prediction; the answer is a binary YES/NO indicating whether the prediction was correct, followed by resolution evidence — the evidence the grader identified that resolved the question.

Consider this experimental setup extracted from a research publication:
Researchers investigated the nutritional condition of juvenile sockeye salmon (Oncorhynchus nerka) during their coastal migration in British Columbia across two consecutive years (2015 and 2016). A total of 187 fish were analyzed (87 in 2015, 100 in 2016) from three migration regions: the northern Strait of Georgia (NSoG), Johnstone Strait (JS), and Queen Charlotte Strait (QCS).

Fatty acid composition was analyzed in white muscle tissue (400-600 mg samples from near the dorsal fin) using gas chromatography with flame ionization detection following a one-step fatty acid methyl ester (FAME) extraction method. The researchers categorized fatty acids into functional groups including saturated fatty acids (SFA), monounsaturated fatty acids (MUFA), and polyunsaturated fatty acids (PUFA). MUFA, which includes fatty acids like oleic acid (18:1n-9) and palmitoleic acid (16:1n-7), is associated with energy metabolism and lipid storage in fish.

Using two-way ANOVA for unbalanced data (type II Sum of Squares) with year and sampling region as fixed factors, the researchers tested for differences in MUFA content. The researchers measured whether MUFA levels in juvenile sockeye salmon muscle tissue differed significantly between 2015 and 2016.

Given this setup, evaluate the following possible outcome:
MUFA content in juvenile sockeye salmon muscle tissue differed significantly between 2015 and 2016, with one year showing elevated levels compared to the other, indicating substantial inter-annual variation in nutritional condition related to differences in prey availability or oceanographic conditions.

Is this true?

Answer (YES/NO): NO